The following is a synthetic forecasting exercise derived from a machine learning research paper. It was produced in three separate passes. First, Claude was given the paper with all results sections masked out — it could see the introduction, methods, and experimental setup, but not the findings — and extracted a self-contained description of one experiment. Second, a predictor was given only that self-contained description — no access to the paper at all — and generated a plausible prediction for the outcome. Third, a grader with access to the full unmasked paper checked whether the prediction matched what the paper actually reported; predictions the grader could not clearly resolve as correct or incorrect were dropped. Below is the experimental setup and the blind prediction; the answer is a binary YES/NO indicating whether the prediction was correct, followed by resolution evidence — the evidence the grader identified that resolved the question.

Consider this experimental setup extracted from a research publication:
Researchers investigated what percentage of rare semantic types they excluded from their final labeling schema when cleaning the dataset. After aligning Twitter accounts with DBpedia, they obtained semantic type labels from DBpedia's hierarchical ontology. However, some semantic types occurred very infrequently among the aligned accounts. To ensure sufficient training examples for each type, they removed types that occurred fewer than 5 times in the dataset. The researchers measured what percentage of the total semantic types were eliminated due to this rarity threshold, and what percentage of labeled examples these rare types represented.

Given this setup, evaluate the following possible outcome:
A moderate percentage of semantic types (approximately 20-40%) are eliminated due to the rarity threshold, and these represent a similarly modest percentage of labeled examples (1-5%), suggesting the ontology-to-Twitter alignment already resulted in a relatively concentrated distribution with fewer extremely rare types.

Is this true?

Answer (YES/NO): NO